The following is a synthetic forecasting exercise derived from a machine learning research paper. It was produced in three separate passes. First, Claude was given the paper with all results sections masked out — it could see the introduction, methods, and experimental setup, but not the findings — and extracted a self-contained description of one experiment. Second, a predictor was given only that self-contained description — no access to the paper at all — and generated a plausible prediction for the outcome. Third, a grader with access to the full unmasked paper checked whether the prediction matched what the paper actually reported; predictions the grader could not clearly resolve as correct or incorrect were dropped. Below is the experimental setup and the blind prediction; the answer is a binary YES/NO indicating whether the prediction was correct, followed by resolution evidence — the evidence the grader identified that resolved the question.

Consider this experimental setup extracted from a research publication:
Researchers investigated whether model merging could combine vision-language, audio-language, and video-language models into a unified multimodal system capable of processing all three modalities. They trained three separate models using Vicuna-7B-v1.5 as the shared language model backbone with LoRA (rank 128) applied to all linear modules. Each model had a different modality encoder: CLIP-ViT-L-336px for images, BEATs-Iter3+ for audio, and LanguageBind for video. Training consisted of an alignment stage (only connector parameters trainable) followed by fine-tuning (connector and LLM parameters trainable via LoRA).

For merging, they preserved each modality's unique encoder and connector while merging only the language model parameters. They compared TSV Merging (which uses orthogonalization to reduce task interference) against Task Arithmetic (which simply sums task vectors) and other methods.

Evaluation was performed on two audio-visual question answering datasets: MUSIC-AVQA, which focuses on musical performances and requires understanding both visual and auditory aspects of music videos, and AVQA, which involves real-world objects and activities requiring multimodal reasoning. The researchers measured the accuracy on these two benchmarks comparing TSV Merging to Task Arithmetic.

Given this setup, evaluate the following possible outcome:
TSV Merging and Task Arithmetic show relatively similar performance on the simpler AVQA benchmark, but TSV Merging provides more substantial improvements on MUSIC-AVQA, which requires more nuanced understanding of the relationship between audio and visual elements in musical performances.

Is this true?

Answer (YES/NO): NO